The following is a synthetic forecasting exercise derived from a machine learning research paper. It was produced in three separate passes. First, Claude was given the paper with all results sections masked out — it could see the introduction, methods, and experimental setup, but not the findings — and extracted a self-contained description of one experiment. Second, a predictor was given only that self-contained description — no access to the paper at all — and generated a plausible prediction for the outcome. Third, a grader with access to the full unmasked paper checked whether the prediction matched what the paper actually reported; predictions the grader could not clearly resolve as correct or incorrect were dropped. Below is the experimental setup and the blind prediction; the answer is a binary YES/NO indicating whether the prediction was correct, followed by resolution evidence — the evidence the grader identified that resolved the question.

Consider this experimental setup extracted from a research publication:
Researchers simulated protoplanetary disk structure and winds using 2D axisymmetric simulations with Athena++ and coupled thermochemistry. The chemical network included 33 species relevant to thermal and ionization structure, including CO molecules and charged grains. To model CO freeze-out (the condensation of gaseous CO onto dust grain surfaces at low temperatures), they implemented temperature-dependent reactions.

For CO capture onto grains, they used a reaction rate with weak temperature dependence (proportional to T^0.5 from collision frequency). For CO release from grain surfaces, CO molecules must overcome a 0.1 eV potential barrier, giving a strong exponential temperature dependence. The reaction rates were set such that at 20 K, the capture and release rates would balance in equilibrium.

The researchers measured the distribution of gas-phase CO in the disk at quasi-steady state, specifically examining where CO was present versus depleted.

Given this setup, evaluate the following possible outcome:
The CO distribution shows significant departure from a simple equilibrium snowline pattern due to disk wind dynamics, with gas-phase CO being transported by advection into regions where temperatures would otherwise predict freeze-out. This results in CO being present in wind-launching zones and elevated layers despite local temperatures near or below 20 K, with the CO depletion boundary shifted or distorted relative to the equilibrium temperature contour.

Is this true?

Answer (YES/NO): NO